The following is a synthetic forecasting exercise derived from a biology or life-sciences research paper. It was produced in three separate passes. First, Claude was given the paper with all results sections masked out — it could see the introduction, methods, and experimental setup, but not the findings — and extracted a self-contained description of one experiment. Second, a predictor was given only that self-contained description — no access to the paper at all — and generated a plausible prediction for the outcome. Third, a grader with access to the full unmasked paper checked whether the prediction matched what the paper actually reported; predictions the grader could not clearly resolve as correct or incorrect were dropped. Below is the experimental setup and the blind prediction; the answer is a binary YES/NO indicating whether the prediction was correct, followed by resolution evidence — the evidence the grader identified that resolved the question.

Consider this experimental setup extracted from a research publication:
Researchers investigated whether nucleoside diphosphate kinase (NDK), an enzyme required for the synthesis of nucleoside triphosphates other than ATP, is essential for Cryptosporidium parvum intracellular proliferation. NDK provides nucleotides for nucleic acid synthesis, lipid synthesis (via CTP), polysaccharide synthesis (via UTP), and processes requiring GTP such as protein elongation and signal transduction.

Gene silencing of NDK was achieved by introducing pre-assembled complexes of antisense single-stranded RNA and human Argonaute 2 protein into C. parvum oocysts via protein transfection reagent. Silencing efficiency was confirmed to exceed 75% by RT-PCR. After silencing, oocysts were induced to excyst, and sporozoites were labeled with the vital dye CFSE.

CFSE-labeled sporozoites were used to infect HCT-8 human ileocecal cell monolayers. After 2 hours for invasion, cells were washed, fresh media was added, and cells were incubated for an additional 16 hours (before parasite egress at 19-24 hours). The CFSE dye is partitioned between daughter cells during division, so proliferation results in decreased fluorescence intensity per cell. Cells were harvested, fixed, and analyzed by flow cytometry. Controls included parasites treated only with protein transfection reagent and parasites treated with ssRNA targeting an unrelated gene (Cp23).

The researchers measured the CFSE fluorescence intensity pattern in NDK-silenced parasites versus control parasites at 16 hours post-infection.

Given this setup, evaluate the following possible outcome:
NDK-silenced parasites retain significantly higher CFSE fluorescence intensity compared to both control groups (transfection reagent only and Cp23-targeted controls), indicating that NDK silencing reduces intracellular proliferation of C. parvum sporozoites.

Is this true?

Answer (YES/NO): YES